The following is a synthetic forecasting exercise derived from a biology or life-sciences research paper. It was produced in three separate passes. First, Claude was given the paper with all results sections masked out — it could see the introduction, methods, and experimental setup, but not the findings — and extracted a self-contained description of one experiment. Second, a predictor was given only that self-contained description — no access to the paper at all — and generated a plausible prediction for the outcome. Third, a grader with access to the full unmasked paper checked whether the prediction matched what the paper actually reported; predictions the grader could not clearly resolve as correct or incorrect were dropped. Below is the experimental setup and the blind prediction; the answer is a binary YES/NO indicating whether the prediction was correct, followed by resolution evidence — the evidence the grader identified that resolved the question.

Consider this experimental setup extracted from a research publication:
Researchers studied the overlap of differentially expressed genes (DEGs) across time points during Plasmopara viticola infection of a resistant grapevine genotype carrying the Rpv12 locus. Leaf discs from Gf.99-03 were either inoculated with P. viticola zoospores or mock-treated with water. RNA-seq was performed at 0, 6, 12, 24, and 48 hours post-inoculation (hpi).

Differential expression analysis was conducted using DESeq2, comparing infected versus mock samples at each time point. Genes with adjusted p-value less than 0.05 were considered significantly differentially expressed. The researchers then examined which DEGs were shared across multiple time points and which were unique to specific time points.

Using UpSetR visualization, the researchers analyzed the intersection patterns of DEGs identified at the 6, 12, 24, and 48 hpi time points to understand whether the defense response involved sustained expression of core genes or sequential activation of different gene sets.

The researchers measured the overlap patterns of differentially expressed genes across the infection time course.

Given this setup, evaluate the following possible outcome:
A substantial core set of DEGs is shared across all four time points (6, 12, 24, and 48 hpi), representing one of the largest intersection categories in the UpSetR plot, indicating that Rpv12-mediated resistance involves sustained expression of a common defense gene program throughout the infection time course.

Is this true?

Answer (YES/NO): YES